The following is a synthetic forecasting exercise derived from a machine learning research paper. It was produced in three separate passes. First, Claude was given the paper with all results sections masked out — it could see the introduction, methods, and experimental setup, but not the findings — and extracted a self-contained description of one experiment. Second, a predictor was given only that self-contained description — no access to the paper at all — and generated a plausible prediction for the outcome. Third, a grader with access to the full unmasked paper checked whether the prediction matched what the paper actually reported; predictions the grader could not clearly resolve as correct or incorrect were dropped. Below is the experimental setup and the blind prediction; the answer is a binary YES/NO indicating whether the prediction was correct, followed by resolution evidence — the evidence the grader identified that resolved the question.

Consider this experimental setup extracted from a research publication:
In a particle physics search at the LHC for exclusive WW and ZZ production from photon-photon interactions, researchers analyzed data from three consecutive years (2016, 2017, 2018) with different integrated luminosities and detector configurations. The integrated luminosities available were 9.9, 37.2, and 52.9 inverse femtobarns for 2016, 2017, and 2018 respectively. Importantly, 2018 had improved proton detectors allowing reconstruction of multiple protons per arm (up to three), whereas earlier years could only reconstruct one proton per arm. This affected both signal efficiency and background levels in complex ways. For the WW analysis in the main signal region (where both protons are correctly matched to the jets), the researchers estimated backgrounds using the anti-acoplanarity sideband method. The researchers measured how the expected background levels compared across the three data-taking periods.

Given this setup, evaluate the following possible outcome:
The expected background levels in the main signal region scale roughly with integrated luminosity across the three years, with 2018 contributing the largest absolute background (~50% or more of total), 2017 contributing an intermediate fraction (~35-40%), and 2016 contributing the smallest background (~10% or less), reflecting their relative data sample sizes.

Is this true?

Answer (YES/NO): NO